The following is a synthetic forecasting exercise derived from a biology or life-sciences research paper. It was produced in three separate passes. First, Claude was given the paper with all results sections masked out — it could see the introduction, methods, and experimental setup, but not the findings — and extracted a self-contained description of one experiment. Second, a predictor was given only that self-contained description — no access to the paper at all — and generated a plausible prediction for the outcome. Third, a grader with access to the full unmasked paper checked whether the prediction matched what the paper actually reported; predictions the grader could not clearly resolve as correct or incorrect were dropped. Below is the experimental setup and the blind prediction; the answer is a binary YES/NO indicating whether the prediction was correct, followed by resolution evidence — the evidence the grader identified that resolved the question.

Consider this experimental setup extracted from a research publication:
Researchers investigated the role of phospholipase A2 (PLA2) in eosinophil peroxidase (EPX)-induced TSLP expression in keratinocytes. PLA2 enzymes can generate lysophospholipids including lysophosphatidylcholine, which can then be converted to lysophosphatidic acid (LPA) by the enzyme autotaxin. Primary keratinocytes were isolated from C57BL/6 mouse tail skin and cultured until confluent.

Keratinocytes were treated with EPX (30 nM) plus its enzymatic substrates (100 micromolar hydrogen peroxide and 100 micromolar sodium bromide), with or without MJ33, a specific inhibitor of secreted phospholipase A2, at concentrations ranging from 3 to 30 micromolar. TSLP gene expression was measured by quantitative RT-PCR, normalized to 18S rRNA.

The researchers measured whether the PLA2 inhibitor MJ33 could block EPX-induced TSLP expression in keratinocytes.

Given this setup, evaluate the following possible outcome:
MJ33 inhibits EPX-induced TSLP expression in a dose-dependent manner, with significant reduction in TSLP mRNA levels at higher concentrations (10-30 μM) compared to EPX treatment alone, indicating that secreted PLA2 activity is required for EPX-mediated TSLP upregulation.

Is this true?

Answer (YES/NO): YES